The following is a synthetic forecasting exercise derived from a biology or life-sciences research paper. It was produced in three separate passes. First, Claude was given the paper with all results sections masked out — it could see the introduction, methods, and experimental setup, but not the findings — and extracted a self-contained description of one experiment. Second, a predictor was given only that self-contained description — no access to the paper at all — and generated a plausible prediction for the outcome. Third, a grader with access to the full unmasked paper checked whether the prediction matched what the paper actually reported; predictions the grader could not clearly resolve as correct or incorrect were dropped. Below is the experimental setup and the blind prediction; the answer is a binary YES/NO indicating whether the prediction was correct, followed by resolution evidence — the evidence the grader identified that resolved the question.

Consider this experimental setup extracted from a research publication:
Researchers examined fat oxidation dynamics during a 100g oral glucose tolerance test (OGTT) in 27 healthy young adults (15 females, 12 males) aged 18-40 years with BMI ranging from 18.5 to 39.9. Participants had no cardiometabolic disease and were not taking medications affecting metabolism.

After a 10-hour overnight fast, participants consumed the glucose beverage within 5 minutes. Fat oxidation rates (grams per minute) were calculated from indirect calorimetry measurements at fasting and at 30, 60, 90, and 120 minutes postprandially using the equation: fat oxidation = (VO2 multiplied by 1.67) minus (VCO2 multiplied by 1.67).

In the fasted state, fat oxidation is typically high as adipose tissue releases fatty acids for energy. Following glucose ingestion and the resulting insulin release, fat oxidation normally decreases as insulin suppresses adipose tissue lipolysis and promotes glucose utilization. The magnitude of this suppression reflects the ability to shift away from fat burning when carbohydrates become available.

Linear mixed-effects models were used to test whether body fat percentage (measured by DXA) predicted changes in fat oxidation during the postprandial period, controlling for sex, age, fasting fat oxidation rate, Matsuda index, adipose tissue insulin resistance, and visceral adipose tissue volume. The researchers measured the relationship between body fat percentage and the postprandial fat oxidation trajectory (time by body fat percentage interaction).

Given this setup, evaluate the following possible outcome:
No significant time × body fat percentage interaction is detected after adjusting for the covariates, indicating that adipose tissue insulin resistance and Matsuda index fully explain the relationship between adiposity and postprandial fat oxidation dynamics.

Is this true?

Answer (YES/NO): NO